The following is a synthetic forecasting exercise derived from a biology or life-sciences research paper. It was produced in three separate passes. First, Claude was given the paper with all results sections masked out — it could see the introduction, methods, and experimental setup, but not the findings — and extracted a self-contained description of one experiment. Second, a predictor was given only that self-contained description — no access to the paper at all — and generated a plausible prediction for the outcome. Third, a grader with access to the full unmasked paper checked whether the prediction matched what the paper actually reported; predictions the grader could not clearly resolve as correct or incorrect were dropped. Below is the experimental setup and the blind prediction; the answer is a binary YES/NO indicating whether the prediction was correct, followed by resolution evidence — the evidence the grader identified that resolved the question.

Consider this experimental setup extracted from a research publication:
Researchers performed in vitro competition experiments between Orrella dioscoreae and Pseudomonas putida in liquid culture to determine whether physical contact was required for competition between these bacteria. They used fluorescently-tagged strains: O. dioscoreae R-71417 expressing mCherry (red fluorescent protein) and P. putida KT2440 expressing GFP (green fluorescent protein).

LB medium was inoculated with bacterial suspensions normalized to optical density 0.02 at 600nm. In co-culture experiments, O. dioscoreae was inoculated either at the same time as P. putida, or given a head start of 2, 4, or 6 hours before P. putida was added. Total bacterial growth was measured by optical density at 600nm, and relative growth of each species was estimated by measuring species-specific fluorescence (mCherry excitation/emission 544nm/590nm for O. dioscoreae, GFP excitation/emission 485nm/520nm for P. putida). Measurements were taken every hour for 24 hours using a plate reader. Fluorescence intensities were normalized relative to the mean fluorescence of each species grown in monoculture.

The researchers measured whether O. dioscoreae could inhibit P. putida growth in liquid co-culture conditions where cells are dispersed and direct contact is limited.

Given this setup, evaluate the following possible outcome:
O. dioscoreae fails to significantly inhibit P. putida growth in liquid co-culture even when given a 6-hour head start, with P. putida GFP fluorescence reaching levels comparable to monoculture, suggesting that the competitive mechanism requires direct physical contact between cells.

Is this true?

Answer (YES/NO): NO